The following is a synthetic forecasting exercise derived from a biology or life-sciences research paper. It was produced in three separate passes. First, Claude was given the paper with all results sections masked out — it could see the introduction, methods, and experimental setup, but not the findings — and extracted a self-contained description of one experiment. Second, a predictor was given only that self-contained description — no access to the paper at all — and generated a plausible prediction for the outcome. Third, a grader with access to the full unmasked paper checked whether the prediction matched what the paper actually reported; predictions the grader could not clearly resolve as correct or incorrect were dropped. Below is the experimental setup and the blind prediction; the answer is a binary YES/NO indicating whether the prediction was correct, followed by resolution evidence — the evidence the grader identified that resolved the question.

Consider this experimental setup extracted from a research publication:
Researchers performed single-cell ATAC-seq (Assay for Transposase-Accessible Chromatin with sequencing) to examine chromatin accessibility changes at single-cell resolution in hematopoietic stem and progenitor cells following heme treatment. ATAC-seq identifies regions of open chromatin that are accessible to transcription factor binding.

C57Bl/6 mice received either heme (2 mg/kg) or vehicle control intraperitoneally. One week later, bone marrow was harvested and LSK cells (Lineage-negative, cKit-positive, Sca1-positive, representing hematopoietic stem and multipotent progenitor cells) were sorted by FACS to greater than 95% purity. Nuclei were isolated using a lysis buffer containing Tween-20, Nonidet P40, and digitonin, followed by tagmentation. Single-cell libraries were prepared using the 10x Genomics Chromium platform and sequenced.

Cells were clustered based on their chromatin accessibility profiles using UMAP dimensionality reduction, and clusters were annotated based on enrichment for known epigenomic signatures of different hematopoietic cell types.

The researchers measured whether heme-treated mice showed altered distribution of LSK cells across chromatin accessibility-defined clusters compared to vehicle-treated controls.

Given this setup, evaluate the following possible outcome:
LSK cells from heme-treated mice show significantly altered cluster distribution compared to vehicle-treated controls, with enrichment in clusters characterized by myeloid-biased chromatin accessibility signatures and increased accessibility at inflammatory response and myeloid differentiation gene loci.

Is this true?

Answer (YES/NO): NO